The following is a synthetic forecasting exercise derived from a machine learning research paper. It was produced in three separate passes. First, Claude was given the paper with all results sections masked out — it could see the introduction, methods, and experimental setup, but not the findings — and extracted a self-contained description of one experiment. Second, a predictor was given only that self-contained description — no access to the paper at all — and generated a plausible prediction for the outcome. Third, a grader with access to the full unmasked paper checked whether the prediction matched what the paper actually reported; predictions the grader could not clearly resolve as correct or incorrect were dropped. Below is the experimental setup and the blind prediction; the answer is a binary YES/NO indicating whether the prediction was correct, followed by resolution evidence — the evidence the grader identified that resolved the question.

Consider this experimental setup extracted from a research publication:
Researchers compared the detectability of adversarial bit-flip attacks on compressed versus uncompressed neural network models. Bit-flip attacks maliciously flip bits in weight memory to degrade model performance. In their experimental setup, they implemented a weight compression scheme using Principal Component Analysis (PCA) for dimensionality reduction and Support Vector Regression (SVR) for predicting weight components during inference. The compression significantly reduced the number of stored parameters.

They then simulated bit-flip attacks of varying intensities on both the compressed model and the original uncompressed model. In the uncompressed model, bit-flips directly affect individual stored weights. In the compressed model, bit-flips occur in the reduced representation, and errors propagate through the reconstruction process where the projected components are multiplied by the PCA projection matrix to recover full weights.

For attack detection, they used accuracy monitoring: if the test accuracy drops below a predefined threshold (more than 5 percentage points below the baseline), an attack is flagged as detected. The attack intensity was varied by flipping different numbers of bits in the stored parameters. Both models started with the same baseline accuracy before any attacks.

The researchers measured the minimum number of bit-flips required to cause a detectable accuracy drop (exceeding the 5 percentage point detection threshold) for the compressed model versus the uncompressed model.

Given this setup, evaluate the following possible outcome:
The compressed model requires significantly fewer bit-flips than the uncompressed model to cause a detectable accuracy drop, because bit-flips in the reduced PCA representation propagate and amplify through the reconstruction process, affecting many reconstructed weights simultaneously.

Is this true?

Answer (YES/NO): YES